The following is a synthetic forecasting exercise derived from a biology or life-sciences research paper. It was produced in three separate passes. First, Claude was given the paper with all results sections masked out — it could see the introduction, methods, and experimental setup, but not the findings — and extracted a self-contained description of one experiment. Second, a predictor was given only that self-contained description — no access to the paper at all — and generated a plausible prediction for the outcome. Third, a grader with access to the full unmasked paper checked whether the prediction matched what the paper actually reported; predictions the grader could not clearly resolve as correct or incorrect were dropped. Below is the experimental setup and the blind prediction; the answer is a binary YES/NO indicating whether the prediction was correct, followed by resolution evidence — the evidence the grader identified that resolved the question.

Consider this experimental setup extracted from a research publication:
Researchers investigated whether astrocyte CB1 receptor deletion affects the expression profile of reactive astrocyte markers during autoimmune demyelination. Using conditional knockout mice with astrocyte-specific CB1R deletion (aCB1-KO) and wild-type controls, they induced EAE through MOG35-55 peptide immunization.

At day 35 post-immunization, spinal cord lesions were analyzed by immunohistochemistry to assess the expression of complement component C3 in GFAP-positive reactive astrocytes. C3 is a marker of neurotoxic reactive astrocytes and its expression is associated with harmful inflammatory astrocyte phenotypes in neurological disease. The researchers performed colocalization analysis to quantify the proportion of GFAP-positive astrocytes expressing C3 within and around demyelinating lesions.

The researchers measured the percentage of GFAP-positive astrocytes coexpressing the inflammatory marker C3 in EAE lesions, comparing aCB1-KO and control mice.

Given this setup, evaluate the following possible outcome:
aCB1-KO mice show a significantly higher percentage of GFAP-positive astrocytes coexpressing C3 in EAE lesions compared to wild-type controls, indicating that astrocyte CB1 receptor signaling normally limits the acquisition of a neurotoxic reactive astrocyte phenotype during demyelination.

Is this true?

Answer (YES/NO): NO